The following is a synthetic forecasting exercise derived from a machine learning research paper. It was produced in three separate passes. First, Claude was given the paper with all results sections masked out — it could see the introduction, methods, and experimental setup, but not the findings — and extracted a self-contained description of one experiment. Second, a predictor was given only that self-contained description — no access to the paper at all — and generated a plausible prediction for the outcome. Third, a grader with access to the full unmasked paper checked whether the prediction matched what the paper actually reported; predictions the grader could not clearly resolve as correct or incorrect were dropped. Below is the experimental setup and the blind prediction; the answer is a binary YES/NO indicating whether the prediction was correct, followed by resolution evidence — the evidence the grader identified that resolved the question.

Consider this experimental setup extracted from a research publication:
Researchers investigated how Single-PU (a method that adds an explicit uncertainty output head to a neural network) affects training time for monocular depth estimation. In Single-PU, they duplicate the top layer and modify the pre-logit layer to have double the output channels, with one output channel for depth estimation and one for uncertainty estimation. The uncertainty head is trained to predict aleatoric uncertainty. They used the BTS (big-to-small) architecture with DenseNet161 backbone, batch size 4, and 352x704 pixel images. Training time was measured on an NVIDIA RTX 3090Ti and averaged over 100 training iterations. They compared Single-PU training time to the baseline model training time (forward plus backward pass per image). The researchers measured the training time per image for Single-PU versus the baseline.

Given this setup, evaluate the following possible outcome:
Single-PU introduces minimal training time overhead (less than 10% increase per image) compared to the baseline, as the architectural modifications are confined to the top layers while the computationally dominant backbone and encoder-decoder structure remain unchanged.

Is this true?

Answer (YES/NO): YES